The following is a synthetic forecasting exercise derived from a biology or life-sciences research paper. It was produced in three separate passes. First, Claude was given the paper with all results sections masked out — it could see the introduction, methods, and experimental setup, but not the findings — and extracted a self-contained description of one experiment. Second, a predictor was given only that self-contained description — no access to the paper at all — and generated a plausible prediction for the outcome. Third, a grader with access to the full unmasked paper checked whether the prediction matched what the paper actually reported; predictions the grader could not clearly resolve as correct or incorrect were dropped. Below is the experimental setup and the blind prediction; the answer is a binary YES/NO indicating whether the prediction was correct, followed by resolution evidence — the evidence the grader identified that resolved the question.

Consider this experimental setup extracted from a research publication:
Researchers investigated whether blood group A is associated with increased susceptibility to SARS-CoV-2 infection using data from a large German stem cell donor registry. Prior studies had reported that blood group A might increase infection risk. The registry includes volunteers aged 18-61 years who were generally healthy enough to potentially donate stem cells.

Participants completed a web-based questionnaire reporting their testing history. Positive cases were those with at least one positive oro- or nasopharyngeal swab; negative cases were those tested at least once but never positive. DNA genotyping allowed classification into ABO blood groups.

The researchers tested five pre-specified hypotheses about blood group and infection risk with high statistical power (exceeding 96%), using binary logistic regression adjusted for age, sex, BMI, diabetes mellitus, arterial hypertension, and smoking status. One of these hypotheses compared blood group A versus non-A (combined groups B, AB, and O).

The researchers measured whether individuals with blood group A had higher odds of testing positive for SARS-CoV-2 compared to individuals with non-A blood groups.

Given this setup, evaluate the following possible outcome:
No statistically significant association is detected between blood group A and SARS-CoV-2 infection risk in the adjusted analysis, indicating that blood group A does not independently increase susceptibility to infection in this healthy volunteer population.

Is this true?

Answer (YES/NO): NO